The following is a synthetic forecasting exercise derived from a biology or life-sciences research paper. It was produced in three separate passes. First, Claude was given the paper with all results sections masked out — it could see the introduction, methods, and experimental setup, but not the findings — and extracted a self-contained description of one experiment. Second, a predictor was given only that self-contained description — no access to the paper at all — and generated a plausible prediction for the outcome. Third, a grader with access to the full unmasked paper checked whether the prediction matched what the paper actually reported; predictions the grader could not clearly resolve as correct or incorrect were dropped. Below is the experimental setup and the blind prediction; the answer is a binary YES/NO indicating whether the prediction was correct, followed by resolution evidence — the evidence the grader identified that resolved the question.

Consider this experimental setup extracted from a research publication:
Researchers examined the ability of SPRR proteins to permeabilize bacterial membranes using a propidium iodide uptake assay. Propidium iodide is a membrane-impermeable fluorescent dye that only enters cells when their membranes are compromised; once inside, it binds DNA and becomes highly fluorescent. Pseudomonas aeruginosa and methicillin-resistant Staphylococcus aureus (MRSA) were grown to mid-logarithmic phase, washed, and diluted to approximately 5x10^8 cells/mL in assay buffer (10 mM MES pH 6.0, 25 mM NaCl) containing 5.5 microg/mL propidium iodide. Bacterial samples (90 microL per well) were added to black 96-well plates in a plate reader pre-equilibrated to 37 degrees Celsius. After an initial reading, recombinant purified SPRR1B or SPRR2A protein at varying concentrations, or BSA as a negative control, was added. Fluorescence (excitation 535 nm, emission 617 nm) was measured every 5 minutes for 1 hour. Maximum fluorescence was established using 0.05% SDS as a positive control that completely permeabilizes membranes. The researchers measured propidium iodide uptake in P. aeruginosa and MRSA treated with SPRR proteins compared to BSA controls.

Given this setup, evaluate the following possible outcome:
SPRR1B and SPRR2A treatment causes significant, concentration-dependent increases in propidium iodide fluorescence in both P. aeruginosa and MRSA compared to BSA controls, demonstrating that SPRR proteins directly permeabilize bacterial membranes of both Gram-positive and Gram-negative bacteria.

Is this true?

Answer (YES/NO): NO